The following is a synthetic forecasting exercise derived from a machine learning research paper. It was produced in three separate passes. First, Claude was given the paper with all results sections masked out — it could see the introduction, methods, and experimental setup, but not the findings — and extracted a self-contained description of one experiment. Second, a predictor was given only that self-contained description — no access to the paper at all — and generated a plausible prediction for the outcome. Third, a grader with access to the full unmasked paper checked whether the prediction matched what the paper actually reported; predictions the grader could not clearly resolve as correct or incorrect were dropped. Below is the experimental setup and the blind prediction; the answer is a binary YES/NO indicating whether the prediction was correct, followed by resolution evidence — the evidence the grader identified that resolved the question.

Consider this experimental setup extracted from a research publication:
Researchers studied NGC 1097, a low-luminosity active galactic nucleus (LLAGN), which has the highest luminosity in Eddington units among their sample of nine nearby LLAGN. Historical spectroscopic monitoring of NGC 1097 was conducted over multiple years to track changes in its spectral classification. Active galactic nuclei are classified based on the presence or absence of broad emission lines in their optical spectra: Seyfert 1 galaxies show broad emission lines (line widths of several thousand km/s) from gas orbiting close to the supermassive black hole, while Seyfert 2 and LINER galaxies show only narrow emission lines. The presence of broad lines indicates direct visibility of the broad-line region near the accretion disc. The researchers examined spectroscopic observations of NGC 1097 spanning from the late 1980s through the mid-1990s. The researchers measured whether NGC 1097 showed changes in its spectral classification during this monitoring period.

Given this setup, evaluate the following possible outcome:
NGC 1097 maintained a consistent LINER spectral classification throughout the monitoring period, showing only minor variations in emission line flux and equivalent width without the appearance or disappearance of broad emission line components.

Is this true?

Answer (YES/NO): NO